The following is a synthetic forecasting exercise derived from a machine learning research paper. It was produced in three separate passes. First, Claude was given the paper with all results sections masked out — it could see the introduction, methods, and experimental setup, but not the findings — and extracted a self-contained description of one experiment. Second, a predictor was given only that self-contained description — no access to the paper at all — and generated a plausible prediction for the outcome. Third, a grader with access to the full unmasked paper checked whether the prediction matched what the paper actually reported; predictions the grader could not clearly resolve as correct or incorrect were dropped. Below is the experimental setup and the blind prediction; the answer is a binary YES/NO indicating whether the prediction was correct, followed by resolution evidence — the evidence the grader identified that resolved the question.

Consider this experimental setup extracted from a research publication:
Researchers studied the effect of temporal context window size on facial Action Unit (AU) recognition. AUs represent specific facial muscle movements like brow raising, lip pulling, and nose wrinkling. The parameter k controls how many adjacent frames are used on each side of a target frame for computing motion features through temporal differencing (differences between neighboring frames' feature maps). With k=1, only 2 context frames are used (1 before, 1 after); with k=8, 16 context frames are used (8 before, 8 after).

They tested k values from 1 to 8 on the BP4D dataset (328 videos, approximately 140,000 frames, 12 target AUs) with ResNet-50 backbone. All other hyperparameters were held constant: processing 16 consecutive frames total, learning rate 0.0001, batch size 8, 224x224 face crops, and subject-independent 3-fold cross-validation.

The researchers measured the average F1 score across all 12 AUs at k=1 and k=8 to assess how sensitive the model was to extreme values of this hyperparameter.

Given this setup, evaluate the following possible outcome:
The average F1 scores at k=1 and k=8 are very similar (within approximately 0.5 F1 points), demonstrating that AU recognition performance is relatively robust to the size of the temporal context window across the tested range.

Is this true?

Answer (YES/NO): YES